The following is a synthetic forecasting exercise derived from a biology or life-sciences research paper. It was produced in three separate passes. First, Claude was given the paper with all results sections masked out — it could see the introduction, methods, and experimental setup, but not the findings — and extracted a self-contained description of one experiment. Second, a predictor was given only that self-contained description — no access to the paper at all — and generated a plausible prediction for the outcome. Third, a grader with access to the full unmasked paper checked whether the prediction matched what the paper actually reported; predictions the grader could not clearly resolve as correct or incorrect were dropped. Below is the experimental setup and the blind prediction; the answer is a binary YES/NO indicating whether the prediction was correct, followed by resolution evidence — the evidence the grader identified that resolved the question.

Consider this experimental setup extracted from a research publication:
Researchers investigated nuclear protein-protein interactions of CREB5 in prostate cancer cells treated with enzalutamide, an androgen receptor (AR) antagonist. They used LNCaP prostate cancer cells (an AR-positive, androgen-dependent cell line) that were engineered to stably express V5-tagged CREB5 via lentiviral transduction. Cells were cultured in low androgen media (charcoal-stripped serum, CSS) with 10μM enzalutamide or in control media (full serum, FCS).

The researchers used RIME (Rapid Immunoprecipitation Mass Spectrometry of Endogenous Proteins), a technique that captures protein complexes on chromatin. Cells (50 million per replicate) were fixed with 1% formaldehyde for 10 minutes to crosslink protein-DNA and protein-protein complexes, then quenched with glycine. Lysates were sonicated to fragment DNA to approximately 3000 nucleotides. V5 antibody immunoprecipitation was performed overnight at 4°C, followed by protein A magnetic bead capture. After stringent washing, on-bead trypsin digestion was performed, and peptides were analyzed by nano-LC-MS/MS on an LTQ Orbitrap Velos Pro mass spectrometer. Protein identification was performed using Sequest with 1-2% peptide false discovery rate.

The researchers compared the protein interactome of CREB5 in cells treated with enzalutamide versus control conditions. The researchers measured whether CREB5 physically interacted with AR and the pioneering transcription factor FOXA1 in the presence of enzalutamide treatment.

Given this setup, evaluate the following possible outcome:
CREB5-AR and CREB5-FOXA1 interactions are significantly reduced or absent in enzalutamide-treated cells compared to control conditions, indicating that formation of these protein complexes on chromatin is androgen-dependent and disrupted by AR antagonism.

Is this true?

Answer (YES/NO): NO